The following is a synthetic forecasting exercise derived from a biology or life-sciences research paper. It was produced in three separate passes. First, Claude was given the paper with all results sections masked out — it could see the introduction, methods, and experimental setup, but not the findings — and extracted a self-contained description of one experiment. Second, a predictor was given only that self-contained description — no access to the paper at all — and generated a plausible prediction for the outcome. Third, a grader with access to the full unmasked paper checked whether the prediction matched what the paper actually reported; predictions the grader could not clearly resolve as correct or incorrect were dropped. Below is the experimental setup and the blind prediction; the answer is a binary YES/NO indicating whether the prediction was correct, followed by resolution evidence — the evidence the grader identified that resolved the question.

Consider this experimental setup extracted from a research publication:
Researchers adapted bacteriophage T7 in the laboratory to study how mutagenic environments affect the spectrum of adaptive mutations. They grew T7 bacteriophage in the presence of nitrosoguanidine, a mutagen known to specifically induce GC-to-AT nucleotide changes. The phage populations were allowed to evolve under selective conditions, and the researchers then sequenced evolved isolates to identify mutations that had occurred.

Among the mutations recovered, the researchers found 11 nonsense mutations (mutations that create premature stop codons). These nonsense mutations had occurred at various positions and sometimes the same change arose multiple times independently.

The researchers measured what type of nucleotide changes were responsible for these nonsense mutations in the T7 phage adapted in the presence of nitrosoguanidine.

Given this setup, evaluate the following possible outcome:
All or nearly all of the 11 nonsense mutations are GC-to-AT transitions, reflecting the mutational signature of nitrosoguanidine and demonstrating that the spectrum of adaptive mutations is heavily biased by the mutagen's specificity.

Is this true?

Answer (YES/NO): YES